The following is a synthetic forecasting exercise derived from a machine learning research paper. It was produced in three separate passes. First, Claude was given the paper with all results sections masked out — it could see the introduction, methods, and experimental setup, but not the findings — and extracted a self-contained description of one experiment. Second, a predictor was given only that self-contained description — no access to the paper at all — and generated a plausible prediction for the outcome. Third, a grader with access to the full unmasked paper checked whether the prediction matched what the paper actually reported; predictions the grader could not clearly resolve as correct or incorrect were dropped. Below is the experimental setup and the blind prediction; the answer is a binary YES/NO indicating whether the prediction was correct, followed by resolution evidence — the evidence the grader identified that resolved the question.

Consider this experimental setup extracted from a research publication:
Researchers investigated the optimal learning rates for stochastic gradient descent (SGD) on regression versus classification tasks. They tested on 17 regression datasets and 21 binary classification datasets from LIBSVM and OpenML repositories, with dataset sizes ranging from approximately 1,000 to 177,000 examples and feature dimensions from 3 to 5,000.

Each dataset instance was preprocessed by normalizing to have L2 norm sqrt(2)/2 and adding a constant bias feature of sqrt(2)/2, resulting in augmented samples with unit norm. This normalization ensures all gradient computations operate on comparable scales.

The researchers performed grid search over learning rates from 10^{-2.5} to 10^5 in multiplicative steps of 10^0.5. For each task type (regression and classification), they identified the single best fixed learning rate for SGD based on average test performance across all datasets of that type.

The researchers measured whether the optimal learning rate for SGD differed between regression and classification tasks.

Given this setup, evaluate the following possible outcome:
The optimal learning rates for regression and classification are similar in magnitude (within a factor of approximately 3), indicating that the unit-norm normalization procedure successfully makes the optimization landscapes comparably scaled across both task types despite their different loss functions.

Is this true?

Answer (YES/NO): NO